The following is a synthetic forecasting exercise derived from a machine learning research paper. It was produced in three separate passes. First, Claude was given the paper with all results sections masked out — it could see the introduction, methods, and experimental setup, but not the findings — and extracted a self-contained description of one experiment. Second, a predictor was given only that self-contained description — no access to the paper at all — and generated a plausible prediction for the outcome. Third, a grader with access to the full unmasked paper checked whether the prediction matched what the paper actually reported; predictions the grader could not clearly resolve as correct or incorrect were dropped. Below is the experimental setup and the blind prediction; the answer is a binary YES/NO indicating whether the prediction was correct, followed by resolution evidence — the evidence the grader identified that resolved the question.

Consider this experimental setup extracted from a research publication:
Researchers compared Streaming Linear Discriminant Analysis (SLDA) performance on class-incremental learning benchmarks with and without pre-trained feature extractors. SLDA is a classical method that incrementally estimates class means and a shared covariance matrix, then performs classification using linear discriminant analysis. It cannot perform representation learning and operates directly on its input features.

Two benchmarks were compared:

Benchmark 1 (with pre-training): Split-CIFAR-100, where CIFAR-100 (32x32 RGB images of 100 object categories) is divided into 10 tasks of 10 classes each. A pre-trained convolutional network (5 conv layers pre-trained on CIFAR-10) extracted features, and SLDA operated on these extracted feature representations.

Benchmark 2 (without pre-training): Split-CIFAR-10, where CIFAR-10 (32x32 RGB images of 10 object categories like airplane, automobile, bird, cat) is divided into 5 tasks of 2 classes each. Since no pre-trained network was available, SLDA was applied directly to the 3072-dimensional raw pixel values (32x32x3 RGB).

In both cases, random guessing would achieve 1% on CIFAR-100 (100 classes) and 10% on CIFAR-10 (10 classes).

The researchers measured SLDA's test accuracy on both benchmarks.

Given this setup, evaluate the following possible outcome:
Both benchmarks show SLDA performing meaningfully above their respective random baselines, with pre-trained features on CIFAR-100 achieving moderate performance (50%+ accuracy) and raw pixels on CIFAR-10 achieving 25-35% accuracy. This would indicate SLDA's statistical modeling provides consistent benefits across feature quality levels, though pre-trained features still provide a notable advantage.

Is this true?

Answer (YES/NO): NO